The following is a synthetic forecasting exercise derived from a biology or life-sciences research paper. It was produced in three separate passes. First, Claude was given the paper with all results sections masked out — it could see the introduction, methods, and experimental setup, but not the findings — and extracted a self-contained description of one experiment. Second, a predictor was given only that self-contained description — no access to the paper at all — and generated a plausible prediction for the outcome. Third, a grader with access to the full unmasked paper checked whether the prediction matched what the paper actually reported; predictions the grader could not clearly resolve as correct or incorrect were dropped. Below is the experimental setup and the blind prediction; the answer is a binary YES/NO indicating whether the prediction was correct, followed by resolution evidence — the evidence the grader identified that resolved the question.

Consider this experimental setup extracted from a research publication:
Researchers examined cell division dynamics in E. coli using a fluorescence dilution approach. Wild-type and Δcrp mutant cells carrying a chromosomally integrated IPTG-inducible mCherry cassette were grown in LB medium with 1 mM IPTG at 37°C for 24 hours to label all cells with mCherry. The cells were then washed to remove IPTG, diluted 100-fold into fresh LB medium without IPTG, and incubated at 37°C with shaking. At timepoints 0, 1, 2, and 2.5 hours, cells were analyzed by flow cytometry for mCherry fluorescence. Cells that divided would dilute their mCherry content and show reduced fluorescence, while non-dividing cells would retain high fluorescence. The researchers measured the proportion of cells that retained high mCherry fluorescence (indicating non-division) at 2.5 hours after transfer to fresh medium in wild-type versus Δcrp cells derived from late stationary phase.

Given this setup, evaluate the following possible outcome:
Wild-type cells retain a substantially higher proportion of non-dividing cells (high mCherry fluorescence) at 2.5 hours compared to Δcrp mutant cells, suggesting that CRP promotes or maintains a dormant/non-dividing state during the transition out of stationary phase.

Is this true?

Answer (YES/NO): YES